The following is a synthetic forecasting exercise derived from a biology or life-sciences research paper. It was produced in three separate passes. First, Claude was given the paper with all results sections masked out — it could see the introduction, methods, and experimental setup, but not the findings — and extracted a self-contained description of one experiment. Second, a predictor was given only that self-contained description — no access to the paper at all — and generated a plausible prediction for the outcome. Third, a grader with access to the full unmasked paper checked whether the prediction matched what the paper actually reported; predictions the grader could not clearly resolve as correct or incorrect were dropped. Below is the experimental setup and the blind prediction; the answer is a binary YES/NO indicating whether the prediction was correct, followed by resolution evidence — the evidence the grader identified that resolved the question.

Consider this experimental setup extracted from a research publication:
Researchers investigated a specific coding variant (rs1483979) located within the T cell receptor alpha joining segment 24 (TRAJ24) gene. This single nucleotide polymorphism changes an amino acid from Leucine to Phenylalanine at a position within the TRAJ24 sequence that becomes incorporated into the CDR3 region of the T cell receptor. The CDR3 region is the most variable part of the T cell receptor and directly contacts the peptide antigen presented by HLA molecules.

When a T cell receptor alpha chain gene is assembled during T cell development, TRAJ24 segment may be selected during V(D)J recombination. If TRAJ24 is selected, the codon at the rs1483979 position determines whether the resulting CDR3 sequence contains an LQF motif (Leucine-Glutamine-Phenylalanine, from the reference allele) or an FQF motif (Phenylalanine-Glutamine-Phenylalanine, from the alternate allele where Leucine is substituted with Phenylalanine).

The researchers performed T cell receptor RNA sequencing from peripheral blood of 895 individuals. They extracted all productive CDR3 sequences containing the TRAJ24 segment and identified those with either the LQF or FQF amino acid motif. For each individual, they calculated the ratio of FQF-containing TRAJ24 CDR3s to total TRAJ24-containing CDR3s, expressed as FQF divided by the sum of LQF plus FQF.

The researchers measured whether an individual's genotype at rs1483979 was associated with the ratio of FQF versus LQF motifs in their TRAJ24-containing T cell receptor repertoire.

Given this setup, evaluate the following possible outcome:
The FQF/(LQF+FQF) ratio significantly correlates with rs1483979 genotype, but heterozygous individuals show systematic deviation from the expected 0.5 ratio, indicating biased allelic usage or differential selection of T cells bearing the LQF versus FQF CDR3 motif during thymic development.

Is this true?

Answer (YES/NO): YES